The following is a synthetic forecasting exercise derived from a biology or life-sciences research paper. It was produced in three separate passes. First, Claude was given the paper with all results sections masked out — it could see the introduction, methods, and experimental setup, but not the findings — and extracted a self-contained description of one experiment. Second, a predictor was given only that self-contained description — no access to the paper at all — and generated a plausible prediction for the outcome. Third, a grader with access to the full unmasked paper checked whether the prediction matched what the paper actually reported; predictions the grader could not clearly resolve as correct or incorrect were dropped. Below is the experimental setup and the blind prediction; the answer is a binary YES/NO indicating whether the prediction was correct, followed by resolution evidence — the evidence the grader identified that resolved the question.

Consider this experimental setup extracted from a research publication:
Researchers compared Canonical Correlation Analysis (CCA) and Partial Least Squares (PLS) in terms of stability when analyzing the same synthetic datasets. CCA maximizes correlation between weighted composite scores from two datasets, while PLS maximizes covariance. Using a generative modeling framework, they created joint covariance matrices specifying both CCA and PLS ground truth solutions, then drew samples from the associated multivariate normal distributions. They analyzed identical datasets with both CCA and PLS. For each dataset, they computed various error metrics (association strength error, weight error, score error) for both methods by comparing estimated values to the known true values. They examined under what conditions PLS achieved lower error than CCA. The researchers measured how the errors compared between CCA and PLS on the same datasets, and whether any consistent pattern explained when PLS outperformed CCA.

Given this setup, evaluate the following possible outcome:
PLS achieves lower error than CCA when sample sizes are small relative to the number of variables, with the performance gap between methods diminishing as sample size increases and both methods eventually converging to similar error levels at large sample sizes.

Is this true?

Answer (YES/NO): NO